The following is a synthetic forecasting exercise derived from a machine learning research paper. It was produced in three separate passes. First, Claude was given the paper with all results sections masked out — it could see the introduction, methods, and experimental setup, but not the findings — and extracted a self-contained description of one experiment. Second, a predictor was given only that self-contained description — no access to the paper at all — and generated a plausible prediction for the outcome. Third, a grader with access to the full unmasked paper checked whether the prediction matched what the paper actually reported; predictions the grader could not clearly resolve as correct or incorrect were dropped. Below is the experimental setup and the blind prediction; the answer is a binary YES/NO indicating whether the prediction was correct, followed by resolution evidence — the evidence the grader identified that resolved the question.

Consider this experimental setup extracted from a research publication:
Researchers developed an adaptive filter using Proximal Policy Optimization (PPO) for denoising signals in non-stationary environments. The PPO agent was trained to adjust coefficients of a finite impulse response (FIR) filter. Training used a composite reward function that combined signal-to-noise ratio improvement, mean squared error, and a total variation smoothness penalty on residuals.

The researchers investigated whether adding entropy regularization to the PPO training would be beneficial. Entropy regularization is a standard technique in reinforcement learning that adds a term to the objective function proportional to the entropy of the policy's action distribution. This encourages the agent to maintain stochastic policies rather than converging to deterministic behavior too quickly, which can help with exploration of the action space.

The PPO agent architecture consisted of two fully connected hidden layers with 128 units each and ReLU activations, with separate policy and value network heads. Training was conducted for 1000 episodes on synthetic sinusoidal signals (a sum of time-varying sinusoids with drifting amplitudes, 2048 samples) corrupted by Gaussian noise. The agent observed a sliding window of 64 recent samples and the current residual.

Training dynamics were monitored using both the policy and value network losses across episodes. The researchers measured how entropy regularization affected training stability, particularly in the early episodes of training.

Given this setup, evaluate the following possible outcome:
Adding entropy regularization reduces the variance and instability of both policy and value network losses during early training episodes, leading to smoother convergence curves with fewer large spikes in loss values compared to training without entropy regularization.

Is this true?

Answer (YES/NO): NO